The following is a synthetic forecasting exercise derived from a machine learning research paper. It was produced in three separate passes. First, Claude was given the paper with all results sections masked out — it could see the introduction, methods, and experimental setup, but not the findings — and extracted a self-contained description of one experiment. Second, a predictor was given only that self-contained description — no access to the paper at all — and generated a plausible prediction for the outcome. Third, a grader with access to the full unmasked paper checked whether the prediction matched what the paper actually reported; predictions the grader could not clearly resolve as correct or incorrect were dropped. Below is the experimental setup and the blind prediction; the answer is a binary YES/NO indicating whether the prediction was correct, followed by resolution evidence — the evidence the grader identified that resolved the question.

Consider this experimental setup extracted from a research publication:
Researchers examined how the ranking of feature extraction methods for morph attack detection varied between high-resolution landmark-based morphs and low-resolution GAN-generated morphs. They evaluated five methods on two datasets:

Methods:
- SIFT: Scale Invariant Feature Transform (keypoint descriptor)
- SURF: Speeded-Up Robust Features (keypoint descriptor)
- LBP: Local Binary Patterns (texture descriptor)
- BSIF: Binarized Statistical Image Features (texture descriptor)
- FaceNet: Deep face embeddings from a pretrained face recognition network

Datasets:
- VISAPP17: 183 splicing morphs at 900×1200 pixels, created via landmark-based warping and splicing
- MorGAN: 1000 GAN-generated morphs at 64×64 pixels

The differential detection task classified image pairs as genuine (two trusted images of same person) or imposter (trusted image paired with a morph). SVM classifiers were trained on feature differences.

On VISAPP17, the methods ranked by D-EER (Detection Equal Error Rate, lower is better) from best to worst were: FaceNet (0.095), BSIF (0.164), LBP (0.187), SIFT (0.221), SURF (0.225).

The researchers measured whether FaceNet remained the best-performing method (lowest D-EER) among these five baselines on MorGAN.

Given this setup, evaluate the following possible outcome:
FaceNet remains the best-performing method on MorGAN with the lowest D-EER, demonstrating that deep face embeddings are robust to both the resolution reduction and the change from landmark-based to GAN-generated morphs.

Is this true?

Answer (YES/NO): NO